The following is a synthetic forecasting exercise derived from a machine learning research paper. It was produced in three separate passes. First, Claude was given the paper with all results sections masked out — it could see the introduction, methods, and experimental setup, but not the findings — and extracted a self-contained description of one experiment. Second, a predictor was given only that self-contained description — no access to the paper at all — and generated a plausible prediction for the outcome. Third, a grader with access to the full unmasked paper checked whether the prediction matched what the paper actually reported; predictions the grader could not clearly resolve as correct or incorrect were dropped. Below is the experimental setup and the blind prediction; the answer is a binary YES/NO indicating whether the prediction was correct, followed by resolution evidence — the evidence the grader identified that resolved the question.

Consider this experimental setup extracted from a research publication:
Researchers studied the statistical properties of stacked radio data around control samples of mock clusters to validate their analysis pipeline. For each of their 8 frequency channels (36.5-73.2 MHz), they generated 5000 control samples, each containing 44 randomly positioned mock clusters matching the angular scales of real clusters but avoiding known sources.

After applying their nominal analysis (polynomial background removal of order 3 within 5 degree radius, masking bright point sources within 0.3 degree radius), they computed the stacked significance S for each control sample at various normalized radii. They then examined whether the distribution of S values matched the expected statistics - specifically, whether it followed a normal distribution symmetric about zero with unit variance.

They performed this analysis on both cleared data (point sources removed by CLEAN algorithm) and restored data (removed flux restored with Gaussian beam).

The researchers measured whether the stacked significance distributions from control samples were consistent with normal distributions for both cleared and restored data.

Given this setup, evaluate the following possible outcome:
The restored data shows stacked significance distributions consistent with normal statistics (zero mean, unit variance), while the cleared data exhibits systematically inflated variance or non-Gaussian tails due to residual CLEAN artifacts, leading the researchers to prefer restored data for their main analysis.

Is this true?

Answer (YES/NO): NO